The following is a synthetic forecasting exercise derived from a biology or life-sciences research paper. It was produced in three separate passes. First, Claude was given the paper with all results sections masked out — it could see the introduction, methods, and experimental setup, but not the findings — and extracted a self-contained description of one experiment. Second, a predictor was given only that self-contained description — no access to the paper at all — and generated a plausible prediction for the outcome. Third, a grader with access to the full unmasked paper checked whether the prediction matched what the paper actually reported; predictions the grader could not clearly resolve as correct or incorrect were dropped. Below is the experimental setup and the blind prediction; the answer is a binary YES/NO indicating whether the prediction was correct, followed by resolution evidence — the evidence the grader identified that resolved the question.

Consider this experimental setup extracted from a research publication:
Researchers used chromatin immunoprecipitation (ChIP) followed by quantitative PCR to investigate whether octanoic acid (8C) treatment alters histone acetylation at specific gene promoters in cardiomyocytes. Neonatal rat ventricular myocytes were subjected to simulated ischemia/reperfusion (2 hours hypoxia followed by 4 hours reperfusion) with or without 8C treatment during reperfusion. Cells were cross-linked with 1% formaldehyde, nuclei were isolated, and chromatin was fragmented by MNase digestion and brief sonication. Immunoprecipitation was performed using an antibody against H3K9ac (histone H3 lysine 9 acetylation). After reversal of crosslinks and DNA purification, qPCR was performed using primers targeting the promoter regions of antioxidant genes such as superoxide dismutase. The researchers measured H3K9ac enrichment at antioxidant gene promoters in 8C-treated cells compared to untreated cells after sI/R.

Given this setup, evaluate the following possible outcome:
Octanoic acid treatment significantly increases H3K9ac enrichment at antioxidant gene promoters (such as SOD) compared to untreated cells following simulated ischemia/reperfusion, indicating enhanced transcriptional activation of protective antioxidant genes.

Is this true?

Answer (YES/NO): YES